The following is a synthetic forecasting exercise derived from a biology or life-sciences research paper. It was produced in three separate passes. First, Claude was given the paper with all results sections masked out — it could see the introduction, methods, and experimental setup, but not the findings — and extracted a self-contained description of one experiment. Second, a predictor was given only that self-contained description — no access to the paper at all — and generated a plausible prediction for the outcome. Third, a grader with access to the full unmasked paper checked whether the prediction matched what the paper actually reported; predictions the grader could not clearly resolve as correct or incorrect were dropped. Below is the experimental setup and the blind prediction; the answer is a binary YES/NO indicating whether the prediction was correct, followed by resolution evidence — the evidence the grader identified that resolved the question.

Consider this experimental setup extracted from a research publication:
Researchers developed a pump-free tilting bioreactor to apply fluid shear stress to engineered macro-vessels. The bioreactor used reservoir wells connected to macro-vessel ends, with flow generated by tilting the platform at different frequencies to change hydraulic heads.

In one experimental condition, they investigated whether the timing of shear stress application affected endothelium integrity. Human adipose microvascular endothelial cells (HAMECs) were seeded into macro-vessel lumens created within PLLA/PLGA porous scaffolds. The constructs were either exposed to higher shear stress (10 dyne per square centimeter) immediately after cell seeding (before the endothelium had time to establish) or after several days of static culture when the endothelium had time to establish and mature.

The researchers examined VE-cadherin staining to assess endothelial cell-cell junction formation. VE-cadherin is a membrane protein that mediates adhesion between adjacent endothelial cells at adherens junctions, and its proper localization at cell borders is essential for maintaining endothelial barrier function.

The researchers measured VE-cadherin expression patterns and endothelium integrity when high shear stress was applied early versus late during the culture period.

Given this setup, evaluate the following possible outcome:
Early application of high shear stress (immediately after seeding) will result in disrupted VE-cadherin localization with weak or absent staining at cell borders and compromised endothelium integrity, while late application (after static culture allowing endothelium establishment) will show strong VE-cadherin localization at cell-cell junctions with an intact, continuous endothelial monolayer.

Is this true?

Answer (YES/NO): NO